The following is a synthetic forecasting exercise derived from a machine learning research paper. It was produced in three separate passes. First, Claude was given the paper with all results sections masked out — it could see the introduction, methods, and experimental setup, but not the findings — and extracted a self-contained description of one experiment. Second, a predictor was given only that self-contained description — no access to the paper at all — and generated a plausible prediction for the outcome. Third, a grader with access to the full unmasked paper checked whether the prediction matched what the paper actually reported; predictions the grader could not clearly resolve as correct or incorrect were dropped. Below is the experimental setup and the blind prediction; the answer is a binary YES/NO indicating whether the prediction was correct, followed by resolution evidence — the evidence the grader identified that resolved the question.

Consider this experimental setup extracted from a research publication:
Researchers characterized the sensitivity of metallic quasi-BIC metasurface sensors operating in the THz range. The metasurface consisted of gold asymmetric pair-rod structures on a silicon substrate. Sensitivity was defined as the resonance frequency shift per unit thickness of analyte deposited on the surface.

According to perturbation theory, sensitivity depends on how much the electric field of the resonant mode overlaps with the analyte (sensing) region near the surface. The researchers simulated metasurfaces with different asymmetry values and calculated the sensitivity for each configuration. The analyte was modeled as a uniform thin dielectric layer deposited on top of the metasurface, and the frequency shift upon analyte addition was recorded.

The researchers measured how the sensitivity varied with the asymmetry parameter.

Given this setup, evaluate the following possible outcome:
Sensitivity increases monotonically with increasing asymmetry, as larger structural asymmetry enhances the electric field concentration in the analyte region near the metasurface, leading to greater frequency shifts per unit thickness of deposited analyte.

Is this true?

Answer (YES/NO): NO